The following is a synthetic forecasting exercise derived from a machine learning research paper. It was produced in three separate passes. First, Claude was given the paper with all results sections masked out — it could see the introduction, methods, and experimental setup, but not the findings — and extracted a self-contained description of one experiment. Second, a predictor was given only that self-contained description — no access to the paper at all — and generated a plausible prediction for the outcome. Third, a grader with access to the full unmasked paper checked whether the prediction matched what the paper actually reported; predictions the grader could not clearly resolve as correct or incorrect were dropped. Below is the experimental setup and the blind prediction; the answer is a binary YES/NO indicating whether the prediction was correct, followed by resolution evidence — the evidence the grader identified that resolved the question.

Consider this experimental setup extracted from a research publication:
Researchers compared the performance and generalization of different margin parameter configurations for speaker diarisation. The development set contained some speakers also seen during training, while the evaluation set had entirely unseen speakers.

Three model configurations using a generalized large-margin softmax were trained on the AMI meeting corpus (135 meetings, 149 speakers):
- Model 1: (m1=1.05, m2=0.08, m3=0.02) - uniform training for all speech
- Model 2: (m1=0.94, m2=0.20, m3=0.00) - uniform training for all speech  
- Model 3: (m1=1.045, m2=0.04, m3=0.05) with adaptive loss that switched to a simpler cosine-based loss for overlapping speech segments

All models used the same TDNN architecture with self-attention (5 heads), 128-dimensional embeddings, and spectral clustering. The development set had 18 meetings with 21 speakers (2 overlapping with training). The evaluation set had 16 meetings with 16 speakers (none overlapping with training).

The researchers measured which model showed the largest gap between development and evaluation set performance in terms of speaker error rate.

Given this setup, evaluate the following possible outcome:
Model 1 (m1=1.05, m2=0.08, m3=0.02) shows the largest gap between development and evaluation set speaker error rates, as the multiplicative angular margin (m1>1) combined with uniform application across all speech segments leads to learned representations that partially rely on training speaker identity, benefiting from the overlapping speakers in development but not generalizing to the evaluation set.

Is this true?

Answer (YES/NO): NO